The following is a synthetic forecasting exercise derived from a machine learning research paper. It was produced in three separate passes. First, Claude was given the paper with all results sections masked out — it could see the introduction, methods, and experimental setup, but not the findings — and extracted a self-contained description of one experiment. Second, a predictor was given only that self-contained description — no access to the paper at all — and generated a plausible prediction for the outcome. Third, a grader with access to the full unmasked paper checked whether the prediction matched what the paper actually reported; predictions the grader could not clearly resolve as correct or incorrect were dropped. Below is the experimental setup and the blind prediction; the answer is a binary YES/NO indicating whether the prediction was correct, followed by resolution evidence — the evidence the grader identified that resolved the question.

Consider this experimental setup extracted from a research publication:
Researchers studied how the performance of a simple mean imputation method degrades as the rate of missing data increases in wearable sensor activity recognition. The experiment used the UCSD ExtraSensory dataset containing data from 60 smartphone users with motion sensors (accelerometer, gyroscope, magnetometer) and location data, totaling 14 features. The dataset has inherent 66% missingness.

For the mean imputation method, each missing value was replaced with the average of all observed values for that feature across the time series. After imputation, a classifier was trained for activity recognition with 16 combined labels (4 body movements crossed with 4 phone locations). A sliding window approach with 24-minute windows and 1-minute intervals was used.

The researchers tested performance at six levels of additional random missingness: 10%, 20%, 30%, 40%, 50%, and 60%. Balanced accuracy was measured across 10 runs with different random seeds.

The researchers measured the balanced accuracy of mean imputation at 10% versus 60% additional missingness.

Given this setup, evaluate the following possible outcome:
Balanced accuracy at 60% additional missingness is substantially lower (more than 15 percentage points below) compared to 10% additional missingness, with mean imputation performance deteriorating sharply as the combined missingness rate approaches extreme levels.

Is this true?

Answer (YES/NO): NO